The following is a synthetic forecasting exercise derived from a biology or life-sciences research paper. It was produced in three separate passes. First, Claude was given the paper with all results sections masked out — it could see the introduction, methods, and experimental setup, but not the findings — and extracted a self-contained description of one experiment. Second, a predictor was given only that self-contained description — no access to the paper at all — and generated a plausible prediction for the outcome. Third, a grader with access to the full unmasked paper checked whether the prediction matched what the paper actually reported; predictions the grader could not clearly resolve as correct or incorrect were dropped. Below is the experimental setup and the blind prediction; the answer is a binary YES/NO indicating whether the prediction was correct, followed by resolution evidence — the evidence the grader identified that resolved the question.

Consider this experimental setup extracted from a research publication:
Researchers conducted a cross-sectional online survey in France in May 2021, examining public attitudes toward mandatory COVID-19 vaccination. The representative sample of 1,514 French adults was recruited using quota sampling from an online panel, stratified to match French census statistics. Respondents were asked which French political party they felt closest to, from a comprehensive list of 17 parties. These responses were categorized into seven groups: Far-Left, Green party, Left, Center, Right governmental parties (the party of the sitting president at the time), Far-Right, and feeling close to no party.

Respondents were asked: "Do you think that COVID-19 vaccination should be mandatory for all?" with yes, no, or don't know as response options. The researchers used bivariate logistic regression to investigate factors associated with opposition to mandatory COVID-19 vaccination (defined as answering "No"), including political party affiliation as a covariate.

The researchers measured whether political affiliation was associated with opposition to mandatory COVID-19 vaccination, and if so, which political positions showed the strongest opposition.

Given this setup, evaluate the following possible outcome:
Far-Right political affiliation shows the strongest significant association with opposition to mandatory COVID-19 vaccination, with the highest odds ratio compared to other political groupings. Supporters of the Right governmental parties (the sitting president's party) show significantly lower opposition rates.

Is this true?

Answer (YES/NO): NO